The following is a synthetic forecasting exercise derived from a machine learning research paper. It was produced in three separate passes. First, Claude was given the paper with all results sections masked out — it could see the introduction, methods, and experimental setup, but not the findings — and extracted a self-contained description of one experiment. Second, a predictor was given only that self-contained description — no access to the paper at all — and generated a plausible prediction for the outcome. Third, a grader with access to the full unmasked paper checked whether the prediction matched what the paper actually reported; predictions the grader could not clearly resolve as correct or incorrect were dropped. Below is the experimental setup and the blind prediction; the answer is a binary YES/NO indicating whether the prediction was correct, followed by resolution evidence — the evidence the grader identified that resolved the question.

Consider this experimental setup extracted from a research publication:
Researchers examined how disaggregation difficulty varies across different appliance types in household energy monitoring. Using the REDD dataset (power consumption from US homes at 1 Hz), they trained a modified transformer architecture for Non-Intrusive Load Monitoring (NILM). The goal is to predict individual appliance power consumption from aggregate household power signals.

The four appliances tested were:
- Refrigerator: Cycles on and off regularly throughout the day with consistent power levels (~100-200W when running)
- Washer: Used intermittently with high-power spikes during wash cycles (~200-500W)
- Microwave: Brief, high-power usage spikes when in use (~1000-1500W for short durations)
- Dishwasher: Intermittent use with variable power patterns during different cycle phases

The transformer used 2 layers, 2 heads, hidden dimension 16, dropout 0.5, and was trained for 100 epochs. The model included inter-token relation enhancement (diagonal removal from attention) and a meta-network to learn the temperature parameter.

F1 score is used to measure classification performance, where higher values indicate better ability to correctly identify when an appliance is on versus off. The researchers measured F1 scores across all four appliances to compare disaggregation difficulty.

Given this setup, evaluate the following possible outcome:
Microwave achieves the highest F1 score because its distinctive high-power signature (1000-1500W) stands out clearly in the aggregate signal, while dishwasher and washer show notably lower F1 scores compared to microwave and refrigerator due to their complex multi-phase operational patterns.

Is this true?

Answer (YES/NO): NO